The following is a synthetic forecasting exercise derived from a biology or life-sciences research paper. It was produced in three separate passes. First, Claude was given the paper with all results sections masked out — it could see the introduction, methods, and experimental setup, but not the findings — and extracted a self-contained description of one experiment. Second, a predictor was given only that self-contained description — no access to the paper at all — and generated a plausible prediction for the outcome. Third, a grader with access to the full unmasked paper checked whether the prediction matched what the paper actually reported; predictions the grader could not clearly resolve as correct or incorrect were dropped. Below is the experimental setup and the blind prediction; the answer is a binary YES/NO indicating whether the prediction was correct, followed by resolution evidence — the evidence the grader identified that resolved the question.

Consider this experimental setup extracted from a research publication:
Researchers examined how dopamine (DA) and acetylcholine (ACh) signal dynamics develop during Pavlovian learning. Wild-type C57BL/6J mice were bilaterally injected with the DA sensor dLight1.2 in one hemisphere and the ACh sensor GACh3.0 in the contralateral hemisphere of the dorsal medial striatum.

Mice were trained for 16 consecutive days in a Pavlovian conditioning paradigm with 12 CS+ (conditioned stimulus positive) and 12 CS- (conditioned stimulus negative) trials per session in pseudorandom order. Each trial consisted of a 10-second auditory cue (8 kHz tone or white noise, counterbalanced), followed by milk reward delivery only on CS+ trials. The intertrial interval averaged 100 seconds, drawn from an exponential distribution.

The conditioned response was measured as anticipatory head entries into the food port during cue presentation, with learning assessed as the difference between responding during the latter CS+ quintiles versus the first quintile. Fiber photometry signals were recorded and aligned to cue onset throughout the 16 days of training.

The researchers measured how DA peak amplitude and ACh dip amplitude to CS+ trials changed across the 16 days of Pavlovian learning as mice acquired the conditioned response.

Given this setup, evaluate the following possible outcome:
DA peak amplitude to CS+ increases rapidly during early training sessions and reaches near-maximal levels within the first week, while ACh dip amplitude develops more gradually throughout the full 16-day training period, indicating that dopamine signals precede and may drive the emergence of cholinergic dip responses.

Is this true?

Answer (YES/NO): NO